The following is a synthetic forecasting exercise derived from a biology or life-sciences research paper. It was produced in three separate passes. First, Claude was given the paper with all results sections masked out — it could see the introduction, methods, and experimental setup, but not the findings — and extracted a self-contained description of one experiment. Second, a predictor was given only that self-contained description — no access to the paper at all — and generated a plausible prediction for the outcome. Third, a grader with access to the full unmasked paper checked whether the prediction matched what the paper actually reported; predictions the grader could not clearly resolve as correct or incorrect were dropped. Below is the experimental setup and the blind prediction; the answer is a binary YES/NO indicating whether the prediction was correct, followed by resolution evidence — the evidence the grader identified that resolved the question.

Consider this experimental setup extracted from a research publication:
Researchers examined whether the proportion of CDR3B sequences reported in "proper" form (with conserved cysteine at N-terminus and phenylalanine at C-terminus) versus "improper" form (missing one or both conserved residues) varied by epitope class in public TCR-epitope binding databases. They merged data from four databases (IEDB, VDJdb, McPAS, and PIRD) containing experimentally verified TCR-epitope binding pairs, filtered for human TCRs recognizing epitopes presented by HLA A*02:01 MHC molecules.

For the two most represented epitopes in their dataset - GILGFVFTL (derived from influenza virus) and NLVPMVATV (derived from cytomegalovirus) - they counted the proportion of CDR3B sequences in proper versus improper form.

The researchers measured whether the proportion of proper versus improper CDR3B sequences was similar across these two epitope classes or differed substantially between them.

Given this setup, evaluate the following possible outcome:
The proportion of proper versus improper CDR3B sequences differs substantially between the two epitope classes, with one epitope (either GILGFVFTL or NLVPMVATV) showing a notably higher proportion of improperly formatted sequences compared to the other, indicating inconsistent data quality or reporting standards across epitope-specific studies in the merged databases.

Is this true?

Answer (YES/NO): YES